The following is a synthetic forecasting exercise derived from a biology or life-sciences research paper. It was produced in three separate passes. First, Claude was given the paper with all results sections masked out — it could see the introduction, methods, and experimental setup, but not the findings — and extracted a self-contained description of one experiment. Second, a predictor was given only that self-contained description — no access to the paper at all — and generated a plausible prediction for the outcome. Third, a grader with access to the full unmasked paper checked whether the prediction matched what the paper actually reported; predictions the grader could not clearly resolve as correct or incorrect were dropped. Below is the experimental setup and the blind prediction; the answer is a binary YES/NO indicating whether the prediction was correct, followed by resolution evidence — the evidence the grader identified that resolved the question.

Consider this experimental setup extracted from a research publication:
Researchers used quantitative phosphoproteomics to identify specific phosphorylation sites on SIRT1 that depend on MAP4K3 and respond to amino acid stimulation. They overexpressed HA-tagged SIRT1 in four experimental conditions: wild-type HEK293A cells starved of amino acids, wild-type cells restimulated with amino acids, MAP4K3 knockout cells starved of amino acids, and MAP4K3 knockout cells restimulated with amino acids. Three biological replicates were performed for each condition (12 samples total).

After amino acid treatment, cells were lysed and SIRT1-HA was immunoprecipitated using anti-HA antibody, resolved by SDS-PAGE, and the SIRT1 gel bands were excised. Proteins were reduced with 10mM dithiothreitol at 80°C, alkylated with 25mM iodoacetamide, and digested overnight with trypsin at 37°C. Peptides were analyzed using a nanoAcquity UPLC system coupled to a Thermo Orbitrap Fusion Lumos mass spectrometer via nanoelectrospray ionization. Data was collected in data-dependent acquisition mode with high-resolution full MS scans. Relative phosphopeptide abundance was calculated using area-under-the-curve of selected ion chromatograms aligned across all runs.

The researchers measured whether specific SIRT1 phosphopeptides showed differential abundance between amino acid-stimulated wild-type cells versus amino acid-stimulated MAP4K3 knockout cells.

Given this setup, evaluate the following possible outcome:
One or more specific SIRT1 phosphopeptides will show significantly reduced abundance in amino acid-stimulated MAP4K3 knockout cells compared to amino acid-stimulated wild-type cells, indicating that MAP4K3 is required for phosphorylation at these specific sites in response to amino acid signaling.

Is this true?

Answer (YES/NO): YES